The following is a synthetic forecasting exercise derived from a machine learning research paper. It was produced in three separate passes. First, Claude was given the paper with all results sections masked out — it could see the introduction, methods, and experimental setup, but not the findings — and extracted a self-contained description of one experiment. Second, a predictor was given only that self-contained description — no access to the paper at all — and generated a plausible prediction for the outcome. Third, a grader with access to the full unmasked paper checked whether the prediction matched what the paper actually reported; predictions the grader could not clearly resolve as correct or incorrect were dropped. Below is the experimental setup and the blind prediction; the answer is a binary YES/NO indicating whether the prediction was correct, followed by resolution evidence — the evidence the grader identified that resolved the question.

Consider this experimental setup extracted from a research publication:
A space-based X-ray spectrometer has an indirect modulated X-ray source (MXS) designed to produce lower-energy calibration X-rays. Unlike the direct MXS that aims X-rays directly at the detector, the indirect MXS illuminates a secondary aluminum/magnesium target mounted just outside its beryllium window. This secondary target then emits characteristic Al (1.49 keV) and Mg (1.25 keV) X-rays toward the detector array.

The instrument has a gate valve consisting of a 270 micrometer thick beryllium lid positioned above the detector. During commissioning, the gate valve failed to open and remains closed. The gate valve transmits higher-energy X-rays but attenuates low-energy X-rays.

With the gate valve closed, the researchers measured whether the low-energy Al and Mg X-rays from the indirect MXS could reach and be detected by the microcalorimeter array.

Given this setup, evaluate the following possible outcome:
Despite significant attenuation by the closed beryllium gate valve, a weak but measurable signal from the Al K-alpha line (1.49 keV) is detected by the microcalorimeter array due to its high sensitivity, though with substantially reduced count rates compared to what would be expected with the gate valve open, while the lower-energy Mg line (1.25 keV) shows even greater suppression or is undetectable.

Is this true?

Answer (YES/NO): NO